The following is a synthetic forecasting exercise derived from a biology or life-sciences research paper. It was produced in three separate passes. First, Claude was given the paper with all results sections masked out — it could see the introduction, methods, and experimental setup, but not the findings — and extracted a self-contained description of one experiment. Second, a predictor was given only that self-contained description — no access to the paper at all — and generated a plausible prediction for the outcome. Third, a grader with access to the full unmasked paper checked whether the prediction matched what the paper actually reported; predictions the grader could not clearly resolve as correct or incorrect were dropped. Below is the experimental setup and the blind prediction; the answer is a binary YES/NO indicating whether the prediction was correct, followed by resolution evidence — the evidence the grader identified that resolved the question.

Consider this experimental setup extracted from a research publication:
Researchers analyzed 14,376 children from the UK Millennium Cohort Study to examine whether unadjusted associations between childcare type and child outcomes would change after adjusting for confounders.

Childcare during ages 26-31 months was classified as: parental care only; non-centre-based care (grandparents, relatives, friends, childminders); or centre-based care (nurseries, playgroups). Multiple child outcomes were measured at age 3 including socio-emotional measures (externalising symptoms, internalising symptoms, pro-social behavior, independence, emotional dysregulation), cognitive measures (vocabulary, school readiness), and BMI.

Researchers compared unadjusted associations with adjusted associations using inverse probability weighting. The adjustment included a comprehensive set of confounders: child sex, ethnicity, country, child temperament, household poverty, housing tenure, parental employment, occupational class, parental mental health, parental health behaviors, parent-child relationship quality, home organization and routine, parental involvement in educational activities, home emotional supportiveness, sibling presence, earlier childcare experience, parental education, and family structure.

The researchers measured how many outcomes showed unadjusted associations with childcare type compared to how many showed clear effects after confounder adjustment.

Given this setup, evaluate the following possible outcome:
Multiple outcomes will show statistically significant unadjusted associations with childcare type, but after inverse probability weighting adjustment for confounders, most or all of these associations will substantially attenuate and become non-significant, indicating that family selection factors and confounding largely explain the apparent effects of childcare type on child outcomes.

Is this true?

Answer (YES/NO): YES